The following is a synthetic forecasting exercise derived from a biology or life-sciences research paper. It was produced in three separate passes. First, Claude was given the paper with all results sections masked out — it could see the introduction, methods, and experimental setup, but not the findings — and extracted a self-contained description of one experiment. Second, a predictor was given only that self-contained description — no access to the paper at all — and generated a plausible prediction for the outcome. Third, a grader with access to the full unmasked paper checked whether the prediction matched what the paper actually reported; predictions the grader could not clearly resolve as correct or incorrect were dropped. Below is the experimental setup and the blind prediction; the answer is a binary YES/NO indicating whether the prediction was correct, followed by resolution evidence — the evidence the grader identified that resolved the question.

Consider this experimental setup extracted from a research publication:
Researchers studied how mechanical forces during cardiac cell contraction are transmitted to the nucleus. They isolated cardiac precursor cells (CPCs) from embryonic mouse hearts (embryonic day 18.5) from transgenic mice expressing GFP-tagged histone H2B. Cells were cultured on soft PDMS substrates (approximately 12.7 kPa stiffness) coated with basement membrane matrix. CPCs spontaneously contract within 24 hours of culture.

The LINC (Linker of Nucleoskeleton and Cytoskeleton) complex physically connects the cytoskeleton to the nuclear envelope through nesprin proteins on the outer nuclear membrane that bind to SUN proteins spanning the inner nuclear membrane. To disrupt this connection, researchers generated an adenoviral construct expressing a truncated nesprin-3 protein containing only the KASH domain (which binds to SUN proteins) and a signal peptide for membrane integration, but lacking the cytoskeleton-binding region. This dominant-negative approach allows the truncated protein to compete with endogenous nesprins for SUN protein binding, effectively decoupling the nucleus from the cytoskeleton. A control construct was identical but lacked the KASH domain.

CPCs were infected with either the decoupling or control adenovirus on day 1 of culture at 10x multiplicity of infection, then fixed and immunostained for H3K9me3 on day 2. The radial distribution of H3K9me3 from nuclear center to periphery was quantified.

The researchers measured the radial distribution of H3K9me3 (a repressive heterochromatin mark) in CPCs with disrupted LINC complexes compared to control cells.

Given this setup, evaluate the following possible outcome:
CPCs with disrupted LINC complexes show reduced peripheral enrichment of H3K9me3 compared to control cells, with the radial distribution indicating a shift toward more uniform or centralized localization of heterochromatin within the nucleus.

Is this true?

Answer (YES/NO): YES